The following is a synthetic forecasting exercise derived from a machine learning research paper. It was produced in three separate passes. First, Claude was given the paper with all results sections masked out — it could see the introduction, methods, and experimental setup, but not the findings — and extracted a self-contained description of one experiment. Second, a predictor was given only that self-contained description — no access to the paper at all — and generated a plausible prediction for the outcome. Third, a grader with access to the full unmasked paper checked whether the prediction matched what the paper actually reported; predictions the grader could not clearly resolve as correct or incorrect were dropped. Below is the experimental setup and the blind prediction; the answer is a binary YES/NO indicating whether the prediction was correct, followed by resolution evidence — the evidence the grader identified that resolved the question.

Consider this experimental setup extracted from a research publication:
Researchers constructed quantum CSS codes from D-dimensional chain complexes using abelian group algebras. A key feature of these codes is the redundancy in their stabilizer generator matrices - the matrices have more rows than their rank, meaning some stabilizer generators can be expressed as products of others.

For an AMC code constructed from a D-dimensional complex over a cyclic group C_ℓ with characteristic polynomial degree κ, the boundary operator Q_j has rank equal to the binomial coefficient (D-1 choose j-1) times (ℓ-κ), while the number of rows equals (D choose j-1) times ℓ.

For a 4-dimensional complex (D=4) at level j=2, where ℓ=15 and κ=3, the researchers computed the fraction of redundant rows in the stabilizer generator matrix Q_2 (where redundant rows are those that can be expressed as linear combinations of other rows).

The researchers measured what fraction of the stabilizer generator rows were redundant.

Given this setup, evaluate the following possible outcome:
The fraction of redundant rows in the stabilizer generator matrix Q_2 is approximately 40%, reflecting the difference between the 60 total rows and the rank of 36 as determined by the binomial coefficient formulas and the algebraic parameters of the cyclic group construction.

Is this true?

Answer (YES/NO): YES